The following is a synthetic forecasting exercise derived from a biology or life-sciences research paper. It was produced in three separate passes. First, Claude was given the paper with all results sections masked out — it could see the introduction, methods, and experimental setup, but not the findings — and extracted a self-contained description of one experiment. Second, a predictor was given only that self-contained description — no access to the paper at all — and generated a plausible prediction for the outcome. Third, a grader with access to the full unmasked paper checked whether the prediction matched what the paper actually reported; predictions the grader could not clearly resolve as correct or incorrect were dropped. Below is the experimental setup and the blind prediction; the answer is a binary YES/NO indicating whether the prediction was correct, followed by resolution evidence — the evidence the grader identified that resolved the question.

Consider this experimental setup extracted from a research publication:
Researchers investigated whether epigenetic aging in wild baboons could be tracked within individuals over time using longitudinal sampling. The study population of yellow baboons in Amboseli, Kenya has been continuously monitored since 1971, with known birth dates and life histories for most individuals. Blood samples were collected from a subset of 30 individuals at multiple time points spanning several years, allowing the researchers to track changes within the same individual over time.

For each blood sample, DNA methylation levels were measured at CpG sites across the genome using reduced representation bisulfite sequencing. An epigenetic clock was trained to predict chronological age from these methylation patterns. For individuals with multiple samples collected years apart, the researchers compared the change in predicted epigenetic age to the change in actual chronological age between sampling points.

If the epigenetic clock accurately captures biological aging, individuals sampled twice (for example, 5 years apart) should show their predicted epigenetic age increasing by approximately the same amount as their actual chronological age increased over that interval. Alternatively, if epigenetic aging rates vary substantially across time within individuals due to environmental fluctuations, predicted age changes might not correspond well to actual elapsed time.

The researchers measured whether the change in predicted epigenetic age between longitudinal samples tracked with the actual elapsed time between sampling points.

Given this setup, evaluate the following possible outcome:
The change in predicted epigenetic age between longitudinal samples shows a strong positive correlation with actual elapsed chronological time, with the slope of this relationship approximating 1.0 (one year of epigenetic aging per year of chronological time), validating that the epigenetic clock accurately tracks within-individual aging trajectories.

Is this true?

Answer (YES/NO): NO